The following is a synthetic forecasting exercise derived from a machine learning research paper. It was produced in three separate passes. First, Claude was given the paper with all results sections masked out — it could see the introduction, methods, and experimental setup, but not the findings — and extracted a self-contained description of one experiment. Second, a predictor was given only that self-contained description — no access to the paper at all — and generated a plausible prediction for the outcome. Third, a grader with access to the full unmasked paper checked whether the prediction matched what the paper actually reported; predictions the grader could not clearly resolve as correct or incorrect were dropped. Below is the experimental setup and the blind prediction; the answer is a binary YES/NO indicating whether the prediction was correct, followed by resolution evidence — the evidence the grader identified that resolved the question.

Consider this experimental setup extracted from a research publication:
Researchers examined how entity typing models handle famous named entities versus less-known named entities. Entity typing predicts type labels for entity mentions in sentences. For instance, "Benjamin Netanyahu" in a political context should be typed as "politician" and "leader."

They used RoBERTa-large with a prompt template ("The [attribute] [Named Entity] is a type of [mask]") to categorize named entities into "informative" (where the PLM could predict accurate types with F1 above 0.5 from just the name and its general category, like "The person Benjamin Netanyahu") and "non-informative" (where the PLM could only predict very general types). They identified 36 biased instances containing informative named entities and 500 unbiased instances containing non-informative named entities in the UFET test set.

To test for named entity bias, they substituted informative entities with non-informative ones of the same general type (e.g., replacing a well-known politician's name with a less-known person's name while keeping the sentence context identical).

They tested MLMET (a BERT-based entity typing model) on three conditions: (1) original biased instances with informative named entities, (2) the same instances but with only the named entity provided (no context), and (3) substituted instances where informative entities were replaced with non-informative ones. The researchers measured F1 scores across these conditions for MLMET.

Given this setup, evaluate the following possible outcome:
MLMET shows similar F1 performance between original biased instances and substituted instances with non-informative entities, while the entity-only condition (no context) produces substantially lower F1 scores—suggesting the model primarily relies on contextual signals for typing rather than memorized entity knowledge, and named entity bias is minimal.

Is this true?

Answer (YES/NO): NO